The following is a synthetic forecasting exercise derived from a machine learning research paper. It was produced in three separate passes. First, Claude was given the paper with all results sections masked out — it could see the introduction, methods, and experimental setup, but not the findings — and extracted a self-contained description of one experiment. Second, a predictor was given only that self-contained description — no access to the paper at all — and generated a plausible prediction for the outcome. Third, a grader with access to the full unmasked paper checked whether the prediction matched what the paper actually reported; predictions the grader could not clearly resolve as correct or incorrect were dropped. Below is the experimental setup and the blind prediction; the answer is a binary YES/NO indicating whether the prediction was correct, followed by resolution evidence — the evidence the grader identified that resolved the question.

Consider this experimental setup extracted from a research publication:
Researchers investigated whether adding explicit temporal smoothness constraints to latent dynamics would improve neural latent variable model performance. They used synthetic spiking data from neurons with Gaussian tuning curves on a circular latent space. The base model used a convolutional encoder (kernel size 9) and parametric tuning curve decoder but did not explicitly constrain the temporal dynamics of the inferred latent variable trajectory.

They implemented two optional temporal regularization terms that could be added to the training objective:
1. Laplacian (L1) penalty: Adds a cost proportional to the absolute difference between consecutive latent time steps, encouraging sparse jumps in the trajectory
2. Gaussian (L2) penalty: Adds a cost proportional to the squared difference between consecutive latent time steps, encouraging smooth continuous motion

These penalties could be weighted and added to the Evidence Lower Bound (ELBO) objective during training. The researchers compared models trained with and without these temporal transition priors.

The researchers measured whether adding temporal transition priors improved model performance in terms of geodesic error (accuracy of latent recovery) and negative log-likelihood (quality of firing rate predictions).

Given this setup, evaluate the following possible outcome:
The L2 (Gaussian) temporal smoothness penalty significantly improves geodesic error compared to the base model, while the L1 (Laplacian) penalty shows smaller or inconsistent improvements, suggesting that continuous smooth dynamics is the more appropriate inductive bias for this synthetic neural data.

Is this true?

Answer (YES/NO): NO